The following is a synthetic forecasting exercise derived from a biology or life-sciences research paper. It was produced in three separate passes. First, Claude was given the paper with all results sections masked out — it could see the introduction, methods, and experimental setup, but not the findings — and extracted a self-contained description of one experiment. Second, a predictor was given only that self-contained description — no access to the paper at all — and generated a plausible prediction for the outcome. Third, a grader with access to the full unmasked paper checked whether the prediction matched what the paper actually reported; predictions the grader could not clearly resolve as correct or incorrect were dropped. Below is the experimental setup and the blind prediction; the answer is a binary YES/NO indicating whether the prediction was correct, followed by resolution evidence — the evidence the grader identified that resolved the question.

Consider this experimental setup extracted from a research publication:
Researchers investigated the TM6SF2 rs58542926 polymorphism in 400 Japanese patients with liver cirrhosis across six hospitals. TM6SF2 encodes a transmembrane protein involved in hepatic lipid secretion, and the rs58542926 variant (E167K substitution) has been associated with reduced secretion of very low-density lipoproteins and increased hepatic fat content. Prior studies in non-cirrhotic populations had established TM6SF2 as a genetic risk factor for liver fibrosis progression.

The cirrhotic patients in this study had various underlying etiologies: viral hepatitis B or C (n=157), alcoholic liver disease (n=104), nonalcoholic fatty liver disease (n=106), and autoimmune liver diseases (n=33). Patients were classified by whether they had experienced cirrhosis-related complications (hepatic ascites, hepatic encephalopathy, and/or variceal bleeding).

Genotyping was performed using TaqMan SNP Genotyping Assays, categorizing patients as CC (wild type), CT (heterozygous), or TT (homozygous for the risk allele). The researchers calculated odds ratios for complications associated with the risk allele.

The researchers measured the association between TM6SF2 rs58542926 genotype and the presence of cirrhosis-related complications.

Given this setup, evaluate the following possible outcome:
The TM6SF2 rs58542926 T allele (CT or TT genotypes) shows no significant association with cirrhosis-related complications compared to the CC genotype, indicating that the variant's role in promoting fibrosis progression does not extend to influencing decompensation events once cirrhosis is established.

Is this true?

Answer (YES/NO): YES